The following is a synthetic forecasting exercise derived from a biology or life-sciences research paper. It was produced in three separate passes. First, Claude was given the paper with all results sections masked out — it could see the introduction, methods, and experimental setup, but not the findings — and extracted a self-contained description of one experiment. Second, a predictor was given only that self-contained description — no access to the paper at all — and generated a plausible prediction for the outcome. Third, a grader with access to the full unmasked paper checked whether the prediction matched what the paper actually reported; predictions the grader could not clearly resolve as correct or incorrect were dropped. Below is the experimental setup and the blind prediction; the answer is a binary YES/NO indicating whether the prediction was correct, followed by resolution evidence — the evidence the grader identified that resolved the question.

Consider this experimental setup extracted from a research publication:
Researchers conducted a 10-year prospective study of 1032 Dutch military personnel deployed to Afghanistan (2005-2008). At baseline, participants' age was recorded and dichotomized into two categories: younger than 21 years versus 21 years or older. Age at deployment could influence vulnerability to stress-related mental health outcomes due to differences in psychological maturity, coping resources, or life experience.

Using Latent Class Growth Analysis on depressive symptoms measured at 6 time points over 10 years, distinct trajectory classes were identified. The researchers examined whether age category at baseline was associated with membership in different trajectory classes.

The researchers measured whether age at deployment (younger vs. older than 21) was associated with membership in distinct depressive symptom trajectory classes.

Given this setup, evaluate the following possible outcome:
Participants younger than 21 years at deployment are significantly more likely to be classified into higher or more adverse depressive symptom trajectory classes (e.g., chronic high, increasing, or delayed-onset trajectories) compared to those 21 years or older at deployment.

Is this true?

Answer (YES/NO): YES